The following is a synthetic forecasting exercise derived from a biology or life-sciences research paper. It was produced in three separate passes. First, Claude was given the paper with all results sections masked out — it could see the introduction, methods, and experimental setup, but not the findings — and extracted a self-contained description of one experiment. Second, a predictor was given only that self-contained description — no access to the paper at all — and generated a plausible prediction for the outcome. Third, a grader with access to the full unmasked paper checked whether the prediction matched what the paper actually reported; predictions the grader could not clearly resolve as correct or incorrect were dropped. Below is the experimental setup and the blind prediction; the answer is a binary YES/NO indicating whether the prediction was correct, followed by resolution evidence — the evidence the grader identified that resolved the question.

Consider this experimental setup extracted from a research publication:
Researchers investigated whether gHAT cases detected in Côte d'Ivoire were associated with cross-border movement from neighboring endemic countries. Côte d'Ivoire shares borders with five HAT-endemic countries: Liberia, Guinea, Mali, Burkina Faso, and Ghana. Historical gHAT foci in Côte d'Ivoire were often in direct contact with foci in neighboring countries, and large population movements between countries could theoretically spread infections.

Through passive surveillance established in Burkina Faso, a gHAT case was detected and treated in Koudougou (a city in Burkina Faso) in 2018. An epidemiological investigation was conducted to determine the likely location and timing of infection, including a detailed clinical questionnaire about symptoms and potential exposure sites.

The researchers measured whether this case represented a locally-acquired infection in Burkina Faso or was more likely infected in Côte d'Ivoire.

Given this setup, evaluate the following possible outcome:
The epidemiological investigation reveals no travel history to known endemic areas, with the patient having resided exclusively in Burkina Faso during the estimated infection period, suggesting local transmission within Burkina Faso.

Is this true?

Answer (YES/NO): NO